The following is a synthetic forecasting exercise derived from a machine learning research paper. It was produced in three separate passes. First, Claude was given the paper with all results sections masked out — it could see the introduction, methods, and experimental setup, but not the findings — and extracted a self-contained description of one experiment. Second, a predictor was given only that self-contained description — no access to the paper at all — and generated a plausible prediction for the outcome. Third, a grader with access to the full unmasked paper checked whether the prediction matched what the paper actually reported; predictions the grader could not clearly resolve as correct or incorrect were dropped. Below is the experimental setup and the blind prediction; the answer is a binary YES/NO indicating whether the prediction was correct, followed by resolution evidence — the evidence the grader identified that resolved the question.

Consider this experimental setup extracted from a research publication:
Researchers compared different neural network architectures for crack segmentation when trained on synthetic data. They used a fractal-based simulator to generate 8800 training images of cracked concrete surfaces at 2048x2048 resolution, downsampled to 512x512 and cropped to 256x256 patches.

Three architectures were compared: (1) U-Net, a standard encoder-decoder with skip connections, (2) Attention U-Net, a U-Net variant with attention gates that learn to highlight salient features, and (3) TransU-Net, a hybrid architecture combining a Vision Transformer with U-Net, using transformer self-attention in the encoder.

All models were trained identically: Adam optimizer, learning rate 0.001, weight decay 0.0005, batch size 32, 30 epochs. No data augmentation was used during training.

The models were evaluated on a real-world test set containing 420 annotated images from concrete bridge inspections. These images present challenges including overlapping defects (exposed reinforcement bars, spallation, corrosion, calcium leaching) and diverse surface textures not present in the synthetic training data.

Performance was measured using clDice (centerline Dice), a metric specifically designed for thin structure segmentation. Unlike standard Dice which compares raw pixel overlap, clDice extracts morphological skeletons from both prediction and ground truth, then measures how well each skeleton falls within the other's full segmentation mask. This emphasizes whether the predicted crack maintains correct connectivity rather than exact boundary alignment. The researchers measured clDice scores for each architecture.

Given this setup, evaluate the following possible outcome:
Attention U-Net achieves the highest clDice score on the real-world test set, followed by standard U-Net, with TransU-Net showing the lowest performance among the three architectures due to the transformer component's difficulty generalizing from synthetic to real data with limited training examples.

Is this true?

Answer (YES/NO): NO